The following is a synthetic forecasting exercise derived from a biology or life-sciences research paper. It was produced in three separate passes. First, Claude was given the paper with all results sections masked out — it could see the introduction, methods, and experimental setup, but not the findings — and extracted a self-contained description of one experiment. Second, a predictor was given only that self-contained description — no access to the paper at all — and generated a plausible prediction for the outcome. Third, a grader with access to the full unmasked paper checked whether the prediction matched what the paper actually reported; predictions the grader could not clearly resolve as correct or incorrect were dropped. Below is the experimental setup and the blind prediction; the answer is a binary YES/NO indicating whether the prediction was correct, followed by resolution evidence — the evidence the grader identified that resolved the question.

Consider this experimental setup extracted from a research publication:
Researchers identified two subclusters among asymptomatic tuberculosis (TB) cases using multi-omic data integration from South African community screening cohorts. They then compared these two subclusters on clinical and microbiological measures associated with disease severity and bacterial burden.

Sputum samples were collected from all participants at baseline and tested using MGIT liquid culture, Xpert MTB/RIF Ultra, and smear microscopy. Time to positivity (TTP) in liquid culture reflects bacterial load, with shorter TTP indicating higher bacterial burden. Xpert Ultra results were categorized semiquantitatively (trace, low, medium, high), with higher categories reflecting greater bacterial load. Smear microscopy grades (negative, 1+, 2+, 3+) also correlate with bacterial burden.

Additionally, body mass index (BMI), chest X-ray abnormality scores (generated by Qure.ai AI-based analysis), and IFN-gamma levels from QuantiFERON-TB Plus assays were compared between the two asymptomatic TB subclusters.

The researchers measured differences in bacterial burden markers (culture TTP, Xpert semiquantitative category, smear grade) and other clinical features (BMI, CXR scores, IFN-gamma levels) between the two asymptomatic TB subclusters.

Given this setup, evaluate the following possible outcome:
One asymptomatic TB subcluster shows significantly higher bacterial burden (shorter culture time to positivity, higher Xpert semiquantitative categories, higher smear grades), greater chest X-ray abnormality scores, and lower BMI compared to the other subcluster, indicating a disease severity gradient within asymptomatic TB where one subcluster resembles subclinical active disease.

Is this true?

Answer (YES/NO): YES